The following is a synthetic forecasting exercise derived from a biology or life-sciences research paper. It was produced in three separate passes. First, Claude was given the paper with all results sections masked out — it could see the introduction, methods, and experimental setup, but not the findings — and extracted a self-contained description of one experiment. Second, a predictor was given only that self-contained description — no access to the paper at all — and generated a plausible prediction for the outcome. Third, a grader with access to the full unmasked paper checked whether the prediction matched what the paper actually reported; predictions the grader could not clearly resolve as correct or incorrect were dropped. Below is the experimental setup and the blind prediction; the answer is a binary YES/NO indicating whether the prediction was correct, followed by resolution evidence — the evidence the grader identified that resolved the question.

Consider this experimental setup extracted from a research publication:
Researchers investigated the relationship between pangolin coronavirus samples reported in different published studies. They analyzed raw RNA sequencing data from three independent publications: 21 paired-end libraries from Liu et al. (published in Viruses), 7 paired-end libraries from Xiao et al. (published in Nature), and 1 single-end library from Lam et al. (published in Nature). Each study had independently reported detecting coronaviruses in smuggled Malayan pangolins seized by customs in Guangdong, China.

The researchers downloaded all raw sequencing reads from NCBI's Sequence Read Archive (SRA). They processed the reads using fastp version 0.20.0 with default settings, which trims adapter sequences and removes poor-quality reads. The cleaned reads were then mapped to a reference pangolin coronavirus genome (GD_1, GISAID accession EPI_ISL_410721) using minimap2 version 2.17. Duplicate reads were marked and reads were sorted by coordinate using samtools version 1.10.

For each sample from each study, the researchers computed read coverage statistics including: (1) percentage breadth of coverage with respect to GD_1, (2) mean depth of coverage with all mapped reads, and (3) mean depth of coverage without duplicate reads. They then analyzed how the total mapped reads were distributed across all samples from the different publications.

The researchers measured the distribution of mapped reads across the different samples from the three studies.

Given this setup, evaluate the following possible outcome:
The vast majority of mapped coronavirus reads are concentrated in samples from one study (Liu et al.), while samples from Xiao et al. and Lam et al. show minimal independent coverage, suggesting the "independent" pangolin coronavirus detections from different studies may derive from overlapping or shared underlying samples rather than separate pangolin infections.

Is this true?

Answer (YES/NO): YES